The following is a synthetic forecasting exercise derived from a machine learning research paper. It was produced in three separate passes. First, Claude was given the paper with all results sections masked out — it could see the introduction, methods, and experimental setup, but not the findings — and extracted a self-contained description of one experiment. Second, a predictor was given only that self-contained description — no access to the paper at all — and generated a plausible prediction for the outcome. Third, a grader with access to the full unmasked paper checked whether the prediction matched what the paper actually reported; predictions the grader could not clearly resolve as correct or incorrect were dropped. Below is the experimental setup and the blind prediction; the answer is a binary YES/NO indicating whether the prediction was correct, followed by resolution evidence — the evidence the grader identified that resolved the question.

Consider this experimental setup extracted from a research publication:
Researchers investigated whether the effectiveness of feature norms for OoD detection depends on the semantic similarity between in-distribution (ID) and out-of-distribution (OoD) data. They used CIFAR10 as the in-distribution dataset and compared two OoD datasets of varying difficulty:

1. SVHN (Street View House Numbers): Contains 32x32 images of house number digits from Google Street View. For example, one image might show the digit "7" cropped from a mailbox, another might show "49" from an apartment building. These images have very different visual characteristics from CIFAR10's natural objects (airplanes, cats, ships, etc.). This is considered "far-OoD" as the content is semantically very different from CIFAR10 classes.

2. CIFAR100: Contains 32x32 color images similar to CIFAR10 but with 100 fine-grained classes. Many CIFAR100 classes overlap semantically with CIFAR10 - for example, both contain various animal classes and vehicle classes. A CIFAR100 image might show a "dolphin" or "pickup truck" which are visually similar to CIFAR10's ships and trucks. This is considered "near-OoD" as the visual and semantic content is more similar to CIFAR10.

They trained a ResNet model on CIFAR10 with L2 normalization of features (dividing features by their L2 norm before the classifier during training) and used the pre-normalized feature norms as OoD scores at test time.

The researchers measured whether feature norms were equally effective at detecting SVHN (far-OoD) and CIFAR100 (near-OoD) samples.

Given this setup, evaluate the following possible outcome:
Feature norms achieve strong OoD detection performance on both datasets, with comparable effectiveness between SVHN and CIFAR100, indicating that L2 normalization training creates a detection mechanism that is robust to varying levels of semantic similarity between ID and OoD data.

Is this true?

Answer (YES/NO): NO